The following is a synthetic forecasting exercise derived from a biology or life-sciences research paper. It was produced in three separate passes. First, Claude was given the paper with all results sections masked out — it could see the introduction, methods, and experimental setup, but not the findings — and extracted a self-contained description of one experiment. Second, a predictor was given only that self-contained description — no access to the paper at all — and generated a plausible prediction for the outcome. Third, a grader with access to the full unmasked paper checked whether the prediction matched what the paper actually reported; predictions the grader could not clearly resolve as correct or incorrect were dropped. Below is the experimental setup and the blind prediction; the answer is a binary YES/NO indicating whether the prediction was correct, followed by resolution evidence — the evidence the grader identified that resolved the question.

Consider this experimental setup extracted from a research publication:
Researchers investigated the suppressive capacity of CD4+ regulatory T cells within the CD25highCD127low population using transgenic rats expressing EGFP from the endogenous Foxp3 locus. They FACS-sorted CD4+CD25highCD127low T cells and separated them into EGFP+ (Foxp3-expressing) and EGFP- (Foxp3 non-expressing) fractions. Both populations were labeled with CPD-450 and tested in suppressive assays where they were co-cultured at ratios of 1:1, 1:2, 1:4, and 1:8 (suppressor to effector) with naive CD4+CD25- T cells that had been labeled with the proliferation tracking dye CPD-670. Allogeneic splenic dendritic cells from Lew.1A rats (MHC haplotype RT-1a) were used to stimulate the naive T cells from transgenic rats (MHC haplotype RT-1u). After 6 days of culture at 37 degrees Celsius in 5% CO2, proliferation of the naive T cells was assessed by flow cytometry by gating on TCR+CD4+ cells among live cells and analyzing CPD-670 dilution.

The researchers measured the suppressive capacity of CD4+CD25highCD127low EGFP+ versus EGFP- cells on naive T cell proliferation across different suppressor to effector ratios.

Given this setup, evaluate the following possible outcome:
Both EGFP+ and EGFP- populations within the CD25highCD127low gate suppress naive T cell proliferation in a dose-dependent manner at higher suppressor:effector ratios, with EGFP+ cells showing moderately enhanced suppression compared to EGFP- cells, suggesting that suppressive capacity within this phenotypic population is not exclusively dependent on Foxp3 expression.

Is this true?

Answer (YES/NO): NO